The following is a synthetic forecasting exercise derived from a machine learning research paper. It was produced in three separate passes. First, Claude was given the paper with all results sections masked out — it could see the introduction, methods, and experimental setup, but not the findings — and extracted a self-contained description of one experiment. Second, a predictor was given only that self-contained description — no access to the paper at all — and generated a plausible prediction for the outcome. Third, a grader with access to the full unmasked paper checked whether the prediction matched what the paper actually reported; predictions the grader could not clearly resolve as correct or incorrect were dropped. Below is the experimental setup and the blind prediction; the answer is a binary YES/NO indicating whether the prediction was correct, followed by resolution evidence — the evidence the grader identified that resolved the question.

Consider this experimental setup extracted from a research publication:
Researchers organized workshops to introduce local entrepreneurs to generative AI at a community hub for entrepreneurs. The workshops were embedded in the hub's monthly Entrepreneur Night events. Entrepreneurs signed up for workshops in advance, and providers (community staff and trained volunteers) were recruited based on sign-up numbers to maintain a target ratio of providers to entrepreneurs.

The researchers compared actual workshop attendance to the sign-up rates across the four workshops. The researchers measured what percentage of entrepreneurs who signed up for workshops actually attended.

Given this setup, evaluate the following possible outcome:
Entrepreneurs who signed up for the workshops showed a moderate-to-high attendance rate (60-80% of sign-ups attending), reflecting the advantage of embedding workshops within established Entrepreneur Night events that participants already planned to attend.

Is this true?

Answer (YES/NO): NO